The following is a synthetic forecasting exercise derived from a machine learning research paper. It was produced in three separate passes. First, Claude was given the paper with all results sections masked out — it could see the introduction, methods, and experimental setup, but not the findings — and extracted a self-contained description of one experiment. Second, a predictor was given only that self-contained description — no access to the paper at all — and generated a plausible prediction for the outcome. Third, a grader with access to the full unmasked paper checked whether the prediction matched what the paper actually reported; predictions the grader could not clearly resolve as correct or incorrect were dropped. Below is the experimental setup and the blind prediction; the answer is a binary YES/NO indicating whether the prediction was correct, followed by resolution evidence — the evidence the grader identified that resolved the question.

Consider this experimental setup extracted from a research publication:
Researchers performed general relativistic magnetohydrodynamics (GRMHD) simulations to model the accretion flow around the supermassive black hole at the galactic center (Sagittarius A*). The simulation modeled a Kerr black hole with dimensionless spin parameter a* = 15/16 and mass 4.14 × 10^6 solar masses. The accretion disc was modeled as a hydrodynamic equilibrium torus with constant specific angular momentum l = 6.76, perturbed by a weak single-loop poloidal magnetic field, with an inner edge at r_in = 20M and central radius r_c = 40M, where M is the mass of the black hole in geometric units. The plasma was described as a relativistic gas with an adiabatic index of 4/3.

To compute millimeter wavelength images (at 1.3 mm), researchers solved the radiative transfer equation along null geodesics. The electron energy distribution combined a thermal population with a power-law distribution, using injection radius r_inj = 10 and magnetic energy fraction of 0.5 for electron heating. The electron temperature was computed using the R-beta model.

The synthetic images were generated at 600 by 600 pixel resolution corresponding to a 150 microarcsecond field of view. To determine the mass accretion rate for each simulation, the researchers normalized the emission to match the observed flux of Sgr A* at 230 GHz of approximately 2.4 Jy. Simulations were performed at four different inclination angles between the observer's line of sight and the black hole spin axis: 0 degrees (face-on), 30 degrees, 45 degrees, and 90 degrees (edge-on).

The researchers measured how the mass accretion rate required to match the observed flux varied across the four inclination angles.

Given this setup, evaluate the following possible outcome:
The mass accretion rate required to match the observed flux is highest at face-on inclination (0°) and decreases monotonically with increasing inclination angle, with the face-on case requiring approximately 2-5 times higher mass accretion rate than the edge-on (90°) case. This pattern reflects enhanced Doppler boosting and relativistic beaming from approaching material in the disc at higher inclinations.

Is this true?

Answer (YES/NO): NO